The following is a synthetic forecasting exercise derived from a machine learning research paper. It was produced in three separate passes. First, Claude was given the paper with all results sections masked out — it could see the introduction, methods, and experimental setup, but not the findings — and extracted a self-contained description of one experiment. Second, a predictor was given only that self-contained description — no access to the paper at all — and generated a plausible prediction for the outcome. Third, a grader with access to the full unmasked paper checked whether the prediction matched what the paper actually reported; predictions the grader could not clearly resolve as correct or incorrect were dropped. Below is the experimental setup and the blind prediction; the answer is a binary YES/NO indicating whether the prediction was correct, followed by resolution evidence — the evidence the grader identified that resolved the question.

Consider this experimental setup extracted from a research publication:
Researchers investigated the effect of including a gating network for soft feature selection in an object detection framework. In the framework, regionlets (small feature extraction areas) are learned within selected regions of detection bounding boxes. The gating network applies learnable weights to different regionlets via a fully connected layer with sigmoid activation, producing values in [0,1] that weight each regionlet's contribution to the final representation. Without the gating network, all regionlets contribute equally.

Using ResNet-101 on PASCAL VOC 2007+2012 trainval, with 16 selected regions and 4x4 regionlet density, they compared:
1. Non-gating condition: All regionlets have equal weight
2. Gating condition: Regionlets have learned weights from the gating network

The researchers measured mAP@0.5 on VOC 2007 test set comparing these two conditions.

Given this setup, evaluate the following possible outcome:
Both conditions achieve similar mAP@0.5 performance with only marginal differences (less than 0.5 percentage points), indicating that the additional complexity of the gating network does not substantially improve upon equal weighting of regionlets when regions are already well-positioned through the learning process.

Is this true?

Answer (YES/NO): NO